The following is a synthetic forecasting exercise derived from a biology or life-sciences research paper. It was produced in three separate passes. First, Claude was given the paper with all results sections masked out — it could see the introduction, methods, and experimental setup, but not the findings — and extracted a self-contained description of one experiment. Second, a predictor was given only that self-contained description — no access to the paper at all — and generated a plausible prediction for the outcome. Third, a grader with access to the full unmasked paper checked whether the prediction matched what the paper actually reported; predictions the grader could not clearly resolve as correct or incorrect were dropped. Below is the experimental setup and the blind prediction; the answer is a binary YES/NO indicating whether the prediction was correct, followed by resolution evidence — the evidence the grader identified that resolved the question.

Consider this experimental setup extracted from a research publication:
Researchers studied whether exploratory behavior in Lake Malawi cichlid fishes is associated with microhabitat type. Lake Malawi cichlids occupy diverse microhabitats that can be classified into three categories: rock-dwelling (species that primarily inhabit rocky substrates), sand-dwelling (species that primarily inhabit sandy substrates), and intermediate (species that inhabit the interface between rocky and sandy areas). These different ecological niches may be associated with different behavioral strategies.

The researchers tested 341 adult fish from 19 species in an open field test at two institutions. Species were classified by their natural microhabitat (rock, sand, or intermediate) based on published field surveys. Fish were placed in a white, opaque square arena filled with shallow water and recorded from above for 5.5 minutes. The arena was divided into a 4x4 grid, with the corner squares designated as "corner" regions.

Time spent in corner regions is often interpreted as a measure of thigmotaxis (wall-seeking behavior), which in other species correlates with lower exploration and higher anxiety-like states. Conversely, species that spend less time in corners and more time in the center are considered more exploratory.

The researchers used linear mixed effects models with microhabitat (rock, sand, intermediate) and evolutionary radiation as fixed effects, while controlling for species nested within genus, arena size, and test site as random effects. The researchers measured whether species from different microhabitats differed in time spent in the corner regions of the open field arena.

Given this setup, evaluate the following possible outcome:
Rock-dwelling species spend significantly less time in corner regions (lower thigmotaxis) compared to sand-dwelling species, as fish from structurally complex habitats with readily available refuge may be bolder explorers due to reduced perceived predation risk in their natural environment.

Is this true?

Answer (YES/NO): NO